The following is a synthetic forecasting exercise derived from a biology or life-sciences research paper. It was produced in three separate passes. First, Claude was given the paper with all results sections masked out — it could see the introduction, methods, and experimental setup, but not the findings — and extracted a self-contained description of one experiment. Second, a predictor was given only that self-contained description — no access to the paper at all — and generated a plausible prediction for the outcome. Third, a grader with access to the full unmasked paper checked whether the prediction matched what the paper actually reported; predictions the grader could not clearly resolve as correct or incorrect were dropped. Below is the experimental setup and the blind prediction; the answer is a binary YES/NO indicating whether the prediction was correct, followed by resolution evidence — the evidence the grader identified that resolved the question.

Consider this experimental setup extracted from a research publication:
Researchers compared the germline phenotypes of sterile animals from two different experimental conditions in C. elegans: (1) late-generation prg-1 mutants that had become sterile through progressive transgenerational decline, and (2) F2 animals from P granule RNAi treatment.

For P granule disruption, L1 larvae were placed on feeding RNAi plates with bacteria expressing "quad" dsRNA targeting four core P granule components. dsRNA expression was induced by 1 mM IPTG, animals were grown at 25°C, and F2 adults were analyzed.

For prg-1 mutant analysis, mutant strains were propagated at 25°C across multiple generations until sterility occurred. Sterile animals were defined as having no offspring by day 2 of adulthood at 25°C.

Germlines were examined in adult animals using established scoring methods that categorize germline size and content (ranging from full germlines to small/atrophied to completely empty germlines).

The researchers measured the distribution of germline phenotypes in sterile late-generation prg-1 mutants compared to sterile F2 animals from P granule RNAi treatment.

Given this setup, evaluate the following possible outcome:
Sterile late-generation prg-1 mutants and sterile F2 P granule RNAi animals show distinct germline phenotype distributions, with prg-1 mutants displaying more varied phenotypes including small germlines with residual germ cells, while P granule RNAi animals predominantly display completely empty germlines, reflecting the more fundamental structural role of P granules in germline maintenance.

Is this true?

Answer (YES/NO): NO